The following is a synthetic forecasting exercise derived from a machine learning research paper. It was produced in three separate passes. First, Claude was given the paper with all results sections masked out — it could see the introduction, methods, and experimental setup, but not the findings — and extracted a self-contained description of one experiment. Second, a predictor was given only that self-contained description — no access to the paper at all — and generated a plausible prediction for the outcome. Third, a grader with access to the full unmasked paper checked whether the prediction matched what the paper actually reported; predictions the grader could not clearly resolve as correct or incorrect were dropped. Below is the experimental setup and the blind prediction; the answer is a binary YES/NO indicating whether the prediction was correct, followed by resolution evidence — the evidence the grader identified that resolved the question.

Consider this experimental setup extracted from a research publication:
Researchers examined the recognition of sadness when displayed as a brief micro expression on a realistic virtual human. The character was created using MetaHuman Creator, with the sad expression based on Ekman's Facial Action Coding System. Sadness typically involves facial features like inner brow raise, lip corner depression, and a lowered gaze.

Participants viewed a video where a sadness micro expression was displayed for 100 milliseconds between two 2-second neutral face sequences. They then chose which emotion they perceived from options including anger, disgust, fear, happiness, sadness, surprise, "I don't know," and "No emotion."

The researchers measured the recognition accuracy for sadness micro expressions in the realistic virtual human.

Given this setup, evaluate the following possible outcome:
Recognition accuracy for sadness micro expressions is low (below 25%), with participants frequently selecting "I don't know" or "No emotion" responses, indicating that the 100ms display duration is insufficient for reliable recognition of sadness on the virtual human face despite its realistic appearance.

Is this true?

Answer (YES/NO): NO